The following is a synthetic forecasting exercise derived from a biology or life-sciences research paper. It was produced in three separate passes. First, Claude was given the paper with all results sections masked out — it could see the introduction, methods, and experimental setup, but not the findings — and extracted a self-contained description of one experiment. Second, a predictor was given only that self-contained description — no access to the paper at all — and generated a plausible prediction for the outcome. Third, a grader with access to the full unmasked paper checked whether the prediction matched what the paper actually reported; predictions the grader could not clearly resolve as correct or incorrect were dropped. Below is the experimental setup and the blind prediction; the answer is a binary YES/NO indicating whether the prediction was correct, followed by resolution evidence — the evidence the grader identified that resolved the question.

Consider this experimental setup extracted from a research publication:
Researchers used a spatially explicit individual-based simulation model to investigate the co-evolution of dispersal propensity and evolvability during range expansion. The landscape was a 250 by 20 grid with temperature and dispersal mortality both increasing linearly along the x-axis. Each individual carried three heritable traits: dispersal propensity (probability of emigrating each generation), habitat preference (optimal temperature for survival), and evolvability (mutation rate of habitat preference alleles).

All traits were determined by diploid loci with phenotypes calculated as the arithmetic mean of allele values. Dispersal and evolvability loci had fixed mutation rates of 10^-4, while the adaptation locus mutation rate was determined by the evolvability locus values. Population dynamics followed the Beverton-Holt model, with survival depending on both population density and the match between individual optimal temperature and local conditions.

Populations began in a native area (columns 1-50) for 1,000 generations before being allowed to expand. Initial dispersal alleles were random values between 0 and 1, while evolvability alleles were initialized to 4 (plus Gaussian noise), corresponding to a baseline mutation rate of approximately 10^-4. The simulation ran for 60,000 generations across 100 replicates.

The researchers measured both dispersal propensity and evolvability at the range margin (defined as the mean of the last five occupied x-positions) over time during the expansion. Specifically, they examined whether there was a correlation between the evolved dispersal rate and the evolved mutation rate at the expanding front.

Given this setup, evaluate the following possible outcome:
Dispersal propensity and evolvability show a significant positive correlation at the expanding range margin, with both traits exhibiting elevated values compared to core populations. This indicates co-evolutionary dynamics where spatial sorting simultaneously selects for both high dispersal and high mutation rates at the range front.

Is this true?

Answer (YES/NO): NO